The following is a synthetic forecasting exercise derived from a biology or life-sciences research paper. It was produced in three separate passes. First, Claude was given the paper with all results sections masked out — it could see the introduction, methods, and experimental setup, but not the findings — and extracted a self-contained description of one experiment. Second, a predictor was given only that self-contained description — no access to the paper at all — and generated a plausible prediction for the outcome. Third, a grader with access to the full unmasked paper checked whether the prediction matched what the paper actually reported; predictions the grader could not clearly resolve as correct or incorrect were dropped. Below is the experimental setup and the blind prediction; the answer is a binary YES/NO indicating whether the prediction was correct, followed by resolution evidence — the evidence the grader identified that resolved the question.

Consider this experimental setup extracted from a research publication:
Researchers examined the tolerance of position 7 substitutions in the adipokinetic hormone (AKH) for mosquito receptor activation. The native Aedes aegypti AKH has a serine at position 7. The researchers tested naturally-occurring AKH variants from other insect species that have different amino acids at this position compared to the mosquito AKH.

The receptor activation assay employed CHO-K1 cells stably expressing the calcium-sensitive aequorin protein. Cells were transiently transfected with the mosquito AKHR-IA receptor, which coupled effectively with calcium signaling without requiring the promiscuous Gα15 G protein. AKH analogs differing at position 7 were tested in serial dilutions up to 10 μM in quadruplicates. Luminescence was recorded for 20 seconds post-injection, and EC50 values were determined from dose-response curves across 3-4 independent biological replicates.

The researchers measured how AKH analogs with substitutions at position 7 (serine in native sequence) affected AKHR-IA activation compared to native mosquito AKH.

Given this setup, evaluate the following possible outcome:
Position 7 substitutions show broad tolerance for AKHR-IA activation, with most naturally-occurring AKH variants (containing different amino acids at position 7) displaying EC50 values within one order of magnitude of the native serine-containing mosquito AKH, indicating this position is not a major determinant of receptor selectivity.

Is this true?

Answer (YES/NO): YES